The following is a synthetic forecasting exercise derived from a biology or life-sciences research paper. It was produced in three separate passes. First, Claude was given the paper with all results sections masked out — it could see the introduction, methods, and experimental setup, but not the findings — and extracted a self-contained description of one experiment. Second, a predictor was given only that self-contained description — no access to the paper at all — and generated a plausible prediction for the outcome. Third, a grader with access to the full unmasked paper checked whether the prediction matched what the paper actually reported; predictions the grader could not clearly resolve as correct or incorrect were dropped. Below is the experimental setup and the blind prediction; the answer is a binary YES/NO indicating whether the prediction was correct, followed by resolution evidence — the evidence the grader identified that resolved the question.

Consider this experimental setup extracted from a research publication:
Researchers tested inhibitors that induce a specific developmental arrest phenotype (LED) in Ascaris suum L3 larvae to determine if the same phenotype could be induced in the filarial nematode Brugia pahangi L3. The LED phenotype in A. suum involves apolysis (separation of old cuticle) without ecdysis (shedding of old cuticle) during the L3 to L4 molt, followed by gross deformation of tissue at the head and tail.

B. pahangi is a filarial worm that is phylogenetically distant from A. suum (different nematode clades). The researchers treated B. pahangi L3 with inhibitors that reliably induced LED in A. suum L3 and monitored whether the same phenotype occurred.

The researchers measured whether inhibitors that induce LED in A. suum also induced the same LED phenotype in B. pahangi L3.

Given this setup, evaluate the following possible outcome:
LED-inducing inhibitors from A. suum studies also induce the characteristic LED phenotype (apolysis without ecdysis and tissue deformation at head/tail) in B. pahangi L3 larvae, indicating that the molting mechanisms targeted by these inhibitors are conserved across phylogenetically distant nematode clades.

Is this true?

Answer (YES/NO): NO